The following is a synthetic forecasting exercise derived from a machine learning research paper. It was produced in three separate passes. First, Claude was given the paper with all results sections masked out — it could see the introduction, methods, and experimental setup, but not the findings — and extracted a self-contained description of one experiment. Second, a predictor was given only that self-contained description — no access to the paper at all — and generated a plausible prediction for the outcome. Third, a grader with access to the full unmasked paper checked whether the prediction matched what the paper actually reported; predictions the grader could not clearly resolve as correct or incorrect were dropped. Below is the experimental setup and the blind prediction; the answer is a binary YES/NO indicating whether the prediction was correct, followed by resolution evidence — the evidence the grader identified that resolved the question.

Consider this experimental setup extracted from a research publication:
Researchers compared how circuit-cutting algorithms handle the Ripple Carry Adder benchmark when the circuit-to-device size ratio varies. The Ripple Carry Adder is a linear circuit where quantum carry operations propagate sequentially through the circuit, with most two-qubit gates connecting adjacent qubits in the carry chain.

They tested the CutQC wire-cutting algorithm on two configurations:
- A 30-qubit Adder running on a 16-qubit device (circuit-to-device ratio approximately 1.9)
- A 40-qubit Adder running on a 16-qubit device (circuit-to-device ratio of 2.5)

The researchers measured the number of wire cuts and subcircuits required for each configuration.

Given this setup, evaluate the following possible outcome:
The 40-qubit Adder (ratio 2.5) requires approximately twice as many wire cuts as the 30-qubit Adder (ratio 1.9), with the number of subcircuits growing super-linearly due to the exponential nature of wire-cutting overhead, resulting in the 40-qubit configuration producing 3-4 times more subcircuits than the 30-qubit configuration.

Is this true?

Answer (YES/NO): NO